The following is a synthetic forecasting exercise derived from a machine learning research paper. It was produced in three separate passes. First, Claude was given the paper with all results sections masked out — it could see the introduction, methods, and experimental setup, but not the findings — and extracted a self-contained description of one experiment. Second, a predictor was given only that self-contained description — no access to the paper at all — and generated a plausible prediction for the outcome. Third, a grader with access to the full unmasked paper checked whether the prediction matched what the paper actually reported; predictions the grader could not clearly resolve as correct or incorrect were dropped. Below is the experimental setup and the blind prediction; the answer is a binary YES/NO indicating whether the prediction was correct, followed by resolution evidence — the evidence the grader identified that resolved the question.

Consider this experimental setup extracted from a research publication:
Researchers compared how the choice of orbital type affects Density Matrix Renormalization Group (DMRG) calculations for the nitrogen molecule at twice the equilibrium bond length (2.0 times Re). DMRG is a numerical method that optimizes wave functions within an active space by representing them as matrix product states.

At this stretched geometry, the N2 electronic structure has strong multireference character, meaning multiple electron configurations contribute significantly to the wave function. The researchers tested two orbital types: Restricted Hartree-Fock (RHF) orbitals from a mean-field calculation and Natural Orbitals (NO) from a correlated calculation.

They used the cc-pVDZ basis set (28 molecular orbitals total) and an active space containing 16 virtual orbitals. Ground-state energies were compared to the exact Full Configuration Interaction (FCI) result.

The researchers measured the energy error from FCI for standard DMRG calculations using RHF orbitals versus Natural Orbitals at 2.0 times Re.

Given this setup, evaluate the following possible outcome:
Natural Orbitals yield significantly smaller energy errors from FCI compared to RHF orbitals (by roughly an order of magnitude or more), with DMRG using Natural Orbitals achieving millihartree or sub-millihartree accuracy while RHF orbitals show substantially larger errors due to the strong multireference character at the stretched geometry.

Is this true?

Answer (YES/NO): NO